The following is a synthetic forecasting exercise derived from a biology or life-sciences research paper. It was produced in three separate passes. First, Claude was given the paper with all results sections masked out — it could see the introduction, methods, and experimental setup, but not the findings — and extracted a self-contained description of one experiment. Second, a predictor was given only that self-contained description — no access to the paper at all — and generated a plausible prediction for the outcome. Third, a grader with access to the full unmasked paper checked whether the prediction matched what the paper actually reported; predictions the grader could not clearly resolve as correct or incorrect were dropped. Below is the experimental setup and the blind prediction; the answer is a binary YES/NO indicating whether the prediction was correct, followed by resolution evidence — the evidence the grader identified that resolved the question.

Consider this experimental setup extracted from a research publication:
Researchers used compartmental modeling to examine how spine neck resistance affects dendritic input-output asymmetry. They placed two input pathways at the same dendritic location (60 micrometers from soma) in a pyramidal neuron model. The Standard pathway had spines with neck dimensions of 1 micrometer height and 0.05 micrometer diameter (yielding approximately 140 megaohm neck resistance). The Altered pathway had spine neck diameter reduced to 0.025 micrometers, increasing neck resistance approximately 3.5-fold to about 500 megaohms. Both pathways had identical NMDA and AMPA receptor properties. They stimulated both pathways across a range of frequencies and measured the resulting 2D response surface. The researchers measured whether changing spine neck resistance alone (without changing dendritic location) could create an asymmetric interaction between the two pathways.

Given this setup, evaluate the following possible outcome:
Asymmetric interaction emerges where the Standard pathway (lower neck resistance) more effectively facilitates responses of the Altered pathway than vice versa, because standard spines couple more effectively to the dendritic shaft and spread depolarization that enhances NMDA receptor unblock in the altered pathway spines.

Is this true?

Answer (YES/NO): NO